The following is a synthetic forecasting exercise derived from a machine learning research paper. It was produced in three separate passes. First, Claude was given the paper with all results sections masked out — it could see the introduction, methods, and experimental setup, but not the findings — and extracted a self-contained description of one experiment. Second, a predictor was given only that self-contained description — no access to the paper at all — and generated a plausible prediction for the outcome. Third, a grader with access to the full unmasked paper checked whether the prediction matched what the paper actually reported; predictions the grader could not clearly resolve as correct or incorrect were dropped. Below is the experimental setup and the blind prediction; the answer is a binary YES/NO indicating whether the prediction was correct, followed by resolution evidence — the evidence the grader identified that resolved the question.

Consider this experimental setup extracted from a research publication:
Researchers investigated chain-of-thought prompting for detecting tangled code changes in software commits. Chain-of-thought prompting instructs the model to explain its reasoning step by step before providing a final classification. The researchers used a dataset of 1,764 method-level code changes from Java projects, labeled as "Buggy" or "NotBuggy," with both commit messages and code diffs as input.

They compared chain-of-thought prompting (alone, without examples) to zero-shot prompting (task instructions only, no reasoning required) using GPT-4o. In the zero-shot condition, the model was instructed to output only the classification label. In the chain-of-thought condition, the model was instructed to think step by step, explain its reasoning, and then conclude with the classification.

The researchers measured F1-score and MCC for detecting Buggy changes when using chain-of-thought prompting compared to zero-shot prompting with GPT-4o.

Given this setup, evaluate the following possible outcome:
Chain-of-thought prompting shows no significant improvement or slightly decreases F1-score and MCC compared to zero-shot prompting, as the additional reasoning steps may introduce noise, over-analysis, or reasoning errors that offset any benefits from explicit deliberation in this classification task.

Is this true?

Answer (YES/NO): YES